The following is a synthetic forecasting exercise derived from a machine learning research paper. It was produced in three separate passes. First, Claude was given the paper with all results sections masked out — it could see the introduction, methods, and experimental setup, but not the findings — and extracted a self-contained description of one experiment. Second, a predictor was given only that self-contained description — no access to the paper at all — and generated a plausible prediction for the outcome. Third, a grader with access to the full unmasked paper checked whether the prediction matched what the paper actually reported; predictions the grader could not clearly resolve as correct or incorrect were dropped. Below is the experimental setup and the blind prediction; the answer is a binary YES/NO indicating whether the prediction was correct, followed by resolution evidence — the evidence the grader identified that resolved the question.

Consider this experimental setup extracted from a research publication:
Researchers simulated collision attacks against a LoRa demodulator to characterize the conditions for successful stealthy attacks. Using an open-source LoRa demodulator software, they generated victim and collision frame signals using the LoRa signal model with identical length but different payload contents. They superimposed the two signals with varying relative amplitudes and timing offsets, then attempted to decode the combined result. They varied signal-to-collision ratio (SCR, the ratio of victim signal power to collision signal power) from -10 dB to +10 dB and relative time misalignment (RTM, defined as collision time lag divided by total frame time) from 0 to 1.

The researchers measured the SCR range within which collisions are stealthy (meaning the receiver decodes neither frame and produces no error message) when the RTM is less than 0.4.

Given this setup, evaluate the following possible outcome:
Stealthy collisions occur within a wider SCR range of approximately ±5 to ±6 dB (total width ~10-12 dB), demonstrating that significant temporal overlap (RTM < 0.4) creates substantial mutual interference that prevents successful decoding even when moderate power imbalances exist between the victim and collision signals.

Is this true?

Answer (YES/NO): YES